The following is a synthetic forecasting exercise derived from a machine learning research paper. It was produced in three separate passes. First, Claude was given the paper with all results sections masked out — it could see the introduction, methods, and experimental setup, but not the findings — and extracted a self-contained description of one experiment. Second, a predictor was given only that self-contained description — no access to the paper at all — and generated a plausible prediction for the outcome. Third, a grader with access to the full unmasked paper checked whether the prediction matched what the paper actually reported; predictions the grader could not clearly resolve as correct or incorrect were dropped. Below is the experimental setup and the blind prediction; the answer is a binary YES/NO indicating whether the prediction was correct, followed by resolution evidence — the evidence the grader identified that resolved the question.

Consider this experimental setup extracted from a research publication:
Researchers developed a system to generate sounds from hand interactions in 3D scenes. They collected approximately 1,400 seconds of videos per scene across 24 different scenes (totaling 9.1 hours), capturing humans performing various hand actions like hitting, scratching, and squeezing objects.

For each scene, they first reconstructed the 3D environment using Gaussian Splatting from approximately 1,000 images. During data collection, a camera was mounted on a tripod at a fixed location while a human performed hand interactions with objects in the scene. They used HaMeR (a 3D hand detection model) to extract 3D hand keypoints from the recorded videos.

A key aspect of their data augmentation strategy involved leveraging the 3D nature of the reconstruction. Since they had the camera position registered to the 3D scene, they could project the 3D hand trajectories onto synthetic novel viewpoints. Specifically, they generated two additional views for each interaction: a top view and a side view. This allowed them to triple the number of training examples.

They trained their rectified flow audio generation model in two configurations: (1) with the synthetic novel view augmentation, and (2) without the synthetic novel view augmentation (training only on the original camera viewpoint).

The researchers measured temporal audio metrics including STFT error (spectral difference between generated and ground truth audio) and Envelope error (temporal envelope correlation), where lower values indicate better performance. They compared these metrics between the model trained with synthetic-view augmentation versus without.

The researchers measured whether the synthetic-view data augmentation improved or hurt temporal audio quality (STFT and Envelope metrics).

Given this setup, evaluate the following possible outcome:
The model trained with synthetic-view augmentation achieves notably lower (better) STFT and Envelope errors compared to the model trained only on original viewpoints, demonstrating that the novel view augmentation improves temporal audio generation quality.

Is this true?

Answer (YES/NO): NO